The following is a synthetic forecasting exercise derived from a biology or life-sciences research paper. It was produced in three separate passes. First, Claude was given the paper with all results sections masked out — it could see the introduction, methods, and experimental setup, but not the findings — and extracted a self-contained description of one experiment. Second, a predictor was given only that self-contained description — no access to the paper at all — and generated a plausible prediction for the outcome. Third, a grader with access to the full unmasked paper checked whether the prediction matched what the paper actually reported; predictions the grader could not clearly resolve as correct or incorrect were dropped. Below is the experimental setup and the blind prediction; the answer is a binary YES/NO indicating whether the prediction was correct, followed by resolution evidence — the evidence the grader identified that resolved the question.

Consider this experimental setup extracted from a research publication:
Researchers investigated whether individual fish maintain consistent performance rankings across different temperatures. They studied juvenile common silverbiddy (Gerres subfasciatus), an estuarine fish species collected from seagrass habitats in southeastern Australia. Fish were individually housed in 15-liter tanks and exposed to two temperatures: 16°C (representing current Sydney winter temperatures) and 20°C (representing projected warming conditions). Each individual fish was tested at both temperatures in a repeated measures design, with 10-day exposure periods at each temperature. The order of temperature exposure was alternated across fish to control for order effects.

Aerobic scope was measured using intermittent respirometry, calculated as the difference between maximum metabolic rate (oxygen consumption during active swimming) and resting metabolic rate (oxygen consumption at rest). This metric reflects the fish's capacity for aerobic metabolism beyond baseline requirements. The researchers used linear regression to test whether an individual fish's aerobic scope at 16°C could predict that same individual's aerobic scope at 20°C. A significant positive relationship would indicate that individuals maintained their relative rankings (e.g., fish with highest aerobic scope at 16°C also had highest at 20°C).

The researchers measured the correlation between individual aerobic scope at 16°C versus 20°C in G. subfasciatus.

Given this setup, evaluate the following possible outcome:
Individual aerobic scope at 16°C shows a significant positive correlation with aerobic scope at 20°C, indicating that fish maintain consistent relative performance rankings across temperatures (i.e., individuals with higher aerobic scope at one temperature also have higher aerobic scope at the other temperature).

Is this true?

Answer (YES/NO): YES